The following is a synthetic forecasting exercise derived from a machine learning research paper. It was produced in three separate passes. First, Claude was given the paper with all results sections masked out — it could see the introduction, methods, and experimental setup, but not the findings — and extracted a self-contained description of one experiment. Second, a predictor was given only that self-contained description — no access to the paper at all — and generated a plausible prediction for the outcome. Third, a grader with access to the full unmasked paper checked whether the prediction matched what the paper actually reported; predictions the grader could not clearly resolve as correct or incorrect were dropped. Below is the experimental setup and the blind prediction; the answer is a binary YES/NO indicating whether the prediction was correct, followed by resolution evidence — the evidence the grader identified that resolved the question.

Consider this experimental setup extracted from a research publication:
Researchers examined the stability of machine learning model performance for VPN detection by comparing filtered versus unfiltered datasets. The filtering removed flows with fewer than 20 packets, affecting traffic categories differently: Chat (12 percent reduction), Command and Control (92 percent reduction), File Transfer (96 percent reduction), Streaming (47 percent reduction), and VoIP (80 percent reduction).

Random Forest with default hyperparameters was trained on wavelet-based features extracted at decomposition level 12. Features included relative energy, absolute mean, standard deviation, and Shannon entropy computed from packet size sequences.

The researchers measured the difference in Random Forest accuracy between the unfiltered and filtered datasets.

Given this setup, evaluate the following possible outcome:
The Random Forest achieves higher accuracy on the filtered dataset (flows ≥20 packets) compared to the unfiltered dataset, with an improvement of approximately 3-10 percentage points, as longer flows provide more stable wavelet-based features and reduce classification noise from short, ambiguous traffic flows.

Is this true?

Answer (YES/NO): NO